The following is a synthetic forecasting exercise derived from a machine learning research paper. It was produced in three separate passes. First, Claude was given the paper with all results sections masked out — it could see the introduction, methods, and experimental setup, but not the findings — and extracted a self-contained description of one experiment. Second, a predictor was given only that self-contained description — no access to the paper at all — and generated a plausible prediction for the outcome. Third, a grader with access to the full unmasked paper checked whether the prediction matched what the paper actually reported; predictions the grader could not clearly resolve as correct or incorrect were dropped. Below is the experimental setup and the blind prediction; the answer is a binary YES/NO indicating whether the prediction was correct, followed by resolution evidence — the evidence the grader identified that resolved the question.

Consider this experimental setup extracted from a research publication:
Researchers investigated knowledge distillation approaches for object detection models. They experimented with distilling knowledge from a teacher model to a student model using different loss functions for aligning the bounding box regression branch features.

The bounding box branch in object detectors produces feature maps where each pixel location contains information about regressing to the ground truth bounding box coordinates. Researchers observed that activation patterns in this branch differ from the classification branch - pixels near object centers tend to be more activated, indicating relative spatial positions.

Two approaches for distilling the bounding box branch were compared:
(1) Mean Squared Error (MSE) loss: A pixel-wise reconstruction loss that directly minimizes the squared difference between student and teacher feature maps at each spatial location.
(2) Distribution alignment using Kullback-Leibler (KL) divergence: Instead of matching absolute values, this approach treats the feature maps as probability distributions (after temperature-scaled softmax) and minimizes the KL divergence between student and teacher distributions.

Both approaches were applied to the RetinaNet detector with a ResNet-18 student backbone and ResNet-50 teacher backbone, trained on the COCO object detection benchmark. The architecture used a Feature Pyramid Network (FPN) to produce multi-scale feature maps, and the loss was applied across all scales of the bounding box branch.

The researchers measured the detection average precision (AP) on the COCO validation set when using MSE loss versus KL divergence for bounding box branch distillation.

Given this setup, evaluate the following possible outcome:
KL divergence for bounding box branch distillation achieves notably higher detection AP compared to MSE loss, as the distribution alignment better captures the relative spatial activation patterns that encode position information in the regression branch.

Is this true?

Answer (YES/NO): YES